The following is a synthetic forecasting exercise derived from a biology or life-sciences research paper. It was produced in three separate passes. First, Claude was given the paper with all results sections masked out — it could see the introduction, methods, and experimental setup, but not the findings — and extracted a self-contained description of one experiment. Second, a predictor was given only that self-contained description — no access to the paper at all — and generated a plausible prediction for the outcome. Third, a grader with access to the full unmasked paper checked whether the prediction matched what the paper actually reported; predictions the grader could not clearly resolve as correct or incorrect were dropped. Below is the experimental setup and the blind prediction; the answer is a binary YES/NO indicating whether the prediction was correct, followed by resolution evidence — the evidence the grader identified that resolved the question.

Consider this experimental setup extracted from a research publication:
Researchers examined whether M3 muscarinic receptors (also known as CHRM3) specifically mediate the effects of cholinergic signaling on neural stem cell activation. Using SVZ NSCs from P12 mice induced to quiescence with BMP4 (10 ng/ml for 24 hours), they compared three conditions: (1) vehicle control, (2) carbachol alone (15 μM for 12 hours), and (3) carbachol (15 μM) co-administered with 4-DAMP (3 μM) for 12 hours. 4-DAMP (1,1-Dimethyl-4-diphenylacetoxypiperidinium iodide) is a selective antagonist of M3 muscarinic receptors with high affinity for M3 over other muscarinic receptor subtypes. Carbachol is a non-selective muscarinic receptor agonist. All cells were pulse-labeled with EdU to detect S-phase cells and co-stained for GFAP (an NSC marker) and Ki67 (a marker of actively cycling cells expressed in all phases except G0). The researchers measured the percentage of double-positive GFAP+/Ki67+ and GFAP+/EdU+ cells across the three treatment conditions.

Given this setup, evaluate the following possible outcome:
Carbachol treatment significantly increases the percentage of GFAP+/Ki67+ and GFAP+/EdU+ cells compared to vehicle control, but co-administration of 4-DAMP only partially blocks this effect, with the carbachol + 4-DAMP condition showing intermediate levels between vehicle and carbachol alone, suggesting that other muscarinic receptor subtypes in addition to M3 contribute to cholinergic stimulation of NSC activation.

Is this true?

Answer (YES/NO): NO